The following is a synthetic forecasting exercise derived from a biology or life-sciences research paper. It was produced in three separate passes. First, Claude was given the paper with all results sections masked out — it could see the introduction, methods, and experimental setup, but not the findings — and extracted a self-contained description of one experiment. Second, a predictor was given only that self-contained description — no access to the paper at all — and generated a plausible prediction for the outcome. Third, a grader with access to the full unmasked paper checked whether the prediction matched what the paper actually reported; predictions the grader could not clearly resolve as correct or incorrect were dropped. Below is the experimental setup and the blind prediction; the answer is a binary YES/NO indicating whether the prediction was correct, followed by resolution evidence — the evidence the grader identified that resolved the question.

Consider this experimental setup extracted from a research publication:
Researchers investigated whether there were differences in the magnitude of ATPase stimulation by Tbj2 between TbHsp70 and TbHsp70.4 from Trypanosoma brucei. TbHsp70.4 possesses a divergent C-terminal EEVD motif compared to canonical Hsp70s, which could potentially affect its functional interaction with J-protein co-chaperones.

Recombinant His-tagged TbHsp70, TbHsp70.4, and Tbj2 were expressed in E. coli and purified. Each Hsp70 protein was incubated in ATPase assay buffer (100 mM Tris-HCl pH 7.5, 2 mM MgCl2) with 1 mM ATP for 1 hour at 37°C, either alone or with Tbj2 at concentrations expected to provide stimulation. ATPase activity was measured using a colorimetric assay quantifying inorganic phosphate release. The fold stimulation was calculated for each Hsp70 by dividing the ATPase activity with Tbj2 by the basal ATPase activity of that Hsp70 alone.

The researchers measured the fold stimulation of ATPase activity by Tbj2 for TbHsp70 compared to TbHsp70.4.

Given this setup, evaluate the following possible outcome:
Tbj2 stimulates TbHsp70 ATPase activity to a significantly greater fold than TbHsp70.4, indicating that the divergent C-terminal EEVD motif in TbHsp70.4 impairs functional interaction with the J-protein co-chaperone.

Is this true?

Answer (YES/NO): NO